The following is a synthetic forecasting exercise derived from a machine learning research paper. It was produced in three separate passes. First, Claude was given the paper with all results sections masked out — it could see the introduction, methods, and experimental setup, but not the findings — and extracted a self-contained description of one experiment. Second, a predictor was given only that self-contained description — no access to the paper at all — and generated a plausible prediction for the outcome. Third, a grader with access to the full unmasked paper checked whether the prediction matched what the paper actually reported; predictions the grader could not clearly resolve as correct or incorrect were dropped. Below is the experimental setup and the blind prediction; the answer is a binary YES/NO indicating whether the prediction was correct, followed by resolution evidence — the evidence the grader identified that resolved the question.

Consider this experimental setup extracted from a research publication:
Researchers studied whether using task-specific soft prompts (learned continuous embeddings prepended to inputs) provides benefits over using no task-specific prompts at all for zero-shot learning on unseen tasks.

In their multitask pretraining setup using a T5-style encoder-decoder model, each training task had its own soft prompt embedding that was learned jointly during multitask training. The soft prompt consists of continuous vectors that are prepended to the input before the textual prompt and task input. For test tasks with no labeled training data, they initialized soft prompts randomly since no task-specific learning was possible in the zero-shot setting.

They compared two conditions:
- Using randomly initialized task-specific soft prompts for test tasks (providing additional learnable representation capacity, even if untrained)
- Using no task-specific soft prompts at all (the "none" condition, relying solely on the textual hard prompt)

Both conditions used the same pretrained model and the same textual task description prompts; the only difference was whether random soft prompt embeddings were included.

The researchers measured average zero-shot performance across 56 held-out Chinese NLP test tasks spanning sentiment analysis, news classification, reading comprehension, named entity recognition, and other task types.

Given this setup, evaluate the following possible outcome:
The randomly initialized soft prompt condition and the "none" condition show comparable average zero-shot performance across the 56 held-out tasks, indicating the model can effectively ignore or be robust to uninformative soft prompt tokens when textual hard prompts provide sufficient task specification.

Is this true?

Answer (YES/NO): NO